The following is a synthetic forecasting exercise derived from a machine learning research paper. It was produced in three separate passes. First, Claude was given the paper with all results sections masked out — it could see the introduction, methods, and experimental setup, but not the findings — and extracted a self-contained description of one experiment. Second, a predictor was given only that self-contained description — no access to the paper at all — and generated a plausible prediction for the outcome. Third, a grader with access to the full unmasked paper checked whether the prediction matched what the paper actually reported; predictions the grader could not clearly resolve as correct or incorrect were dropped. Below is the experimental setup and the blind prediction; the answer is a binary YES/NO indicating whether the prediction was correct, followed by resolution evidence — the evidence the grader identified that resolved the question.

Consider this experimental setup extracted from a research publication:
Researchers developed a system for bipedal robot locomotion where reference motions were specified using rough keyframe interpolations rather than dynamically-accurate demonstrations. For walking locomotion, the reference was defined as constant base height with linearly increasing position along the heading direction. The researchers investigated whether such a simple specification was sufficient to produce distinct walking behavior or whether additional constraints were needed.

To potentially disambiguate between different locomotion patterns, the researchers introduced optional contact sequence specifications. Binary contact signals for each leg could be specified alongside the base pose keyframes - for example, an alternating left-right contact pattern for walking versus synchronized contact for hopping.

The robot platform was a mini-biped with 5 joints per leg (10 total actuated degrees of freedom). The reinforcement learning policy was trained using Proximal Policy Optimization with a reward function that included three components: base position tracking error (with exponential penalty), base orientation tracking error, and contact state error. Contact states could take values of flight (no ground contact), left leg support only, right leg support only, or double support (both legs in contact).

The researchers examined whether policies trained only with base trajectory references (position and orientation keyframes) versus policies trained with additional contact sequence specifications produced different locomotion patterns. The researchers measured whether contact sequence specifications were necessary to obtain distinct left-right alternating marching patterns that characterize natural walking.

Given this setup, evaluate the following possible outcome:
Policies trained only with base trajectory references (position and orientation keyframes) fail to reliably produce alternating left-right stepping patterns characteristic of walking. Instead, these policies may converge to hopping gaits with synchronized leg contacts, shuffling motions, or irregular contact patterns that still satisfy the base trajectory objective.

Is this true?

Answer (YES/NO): YES